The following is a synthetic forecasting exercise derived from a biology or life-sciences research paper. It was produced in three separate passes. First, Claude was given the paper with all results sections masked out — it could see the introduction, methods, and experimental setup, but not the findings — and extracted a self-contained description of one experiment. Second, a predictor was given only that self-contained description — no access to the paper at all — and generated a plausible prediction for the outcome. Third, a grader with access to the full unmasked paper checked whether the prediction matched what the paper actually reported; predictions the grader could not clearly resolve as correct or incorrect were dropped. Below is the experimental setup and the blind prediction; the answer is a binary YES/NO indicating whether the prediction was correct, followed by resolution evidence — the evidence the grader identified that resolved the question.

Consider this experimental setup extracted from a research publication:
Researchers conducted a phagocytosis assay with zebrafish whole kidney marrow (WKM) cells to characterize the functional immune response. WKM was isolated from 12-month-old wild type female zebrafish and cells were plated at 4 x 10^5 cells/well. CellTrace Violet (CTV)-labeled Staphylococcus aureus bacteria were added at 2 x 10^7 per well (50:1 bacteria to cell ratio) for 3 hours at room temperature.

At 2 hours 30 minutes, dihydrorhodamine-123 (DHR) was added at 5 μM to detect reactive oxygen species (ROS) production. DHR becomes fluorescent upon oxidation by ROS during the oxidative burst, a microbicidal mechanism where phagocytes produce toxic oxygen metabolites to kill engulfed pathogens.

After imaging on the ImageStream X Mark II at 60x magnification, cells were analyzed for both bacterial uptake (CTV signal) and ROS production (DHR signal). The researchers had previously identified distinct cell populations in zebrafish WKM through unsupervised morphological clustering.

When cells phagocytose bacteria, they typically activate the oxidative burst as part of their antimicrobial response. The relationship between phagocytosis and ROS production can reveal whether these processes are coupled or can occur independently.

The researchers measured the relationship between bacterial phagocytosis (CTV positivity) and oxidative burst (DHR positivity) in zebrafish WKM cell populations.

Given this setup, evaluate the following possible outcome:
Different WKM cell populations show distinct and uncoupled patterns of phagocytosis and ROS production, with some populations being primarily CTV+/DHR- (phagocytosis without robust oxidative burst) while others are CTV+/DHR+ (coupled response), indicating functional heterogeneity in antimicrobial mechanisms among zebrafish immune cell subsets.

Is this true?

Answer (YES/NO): NO